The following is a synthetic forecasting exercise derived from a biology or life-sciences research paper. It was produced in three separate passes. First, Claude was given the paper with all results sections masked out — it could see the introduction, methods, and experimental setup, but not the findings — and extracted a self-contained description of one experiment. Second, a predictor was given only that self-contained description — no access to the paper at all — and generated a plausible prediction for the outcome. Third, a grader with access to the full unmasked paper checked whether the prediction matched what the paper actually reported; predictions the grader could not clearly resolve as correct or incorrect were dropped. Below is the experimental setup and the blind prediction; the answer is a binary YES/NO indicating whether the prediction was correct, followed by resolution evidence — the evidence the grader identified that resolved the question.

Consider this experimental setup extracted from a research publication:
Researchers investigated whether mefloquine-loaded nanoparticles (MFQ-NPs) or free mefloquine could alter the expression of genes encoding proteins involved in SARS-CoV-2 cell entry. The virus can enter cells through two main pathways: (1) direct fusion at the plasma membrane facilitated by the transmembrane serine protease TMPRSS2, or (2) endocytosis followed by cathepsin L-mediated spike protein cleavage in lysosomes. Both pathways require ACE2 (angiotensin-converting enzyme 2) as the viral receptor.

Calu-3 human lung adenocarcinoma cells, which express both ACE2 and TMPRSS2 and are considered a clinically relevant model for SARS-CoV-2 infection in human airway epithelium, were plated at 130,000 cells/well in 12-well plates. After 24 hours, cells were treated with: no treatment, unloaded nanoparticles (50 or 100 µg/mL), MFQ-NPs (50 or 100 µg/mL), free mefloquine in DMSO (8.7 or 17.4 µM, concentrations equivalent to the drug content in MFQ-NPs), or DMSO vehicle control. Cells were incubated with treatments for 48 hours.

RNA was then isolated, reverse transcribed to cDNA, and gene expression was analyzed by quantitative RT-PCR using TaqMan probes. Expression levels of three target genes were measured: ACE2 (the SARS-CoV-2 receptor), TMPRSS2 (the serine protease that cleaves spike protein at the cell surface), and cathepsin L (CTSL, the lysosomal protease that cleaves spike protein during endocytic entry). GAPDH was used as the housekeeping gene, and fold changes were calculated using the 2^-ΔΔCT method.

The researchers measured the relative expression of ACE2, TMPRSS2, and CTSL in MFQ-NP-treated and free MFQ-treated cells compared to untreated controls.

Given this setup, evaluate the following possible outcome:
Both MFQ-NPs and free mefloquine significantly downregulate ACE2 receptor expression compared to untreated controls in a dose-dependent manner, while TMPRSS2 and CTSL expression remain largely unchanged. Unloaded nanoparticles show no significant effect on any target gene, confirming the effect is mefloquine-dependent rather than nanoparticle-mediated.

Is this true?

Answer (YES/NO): NO